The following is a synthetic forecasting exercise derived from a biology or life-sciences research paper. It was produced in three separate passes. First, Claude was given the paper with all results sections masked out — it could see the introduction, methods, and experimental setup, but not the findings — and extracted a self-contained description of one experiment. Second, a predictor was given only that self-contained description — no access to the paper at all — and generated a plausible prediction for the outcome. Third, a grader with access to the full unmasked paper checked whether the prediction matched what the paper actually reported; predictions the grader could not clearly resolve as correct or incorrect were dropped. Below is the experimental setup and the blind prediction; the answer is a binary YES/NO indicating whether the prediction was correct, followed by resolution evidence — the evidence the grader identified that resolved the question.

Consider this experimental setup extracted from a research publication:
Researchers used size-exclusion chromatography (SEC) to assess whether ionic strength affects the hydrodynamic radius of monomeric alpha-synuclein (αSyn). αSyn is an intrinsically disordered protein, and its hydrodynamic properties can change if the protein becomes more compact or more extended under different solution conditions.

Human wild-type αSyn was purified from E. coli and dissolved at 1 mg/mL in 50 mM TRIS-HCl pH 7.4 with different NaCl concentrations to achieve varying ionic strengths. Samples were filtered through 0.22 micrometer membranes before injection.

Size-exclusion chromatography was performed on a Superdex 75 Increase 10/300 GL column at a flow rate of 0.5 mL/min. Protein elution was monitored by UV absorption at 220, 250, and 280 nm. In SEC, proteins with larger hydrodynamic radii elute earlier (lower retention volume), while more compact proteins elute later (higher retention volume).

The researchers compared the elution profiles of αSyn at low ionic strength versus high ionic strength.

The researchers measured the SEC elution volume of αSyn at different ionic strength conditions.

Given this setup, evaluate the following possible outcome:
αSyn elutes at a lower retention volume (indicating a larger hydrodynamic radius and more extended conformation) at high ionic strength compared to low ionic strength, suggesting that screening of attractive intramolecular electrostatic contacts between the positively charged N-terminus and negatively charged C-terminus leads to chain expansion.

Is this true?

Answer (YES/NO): NO